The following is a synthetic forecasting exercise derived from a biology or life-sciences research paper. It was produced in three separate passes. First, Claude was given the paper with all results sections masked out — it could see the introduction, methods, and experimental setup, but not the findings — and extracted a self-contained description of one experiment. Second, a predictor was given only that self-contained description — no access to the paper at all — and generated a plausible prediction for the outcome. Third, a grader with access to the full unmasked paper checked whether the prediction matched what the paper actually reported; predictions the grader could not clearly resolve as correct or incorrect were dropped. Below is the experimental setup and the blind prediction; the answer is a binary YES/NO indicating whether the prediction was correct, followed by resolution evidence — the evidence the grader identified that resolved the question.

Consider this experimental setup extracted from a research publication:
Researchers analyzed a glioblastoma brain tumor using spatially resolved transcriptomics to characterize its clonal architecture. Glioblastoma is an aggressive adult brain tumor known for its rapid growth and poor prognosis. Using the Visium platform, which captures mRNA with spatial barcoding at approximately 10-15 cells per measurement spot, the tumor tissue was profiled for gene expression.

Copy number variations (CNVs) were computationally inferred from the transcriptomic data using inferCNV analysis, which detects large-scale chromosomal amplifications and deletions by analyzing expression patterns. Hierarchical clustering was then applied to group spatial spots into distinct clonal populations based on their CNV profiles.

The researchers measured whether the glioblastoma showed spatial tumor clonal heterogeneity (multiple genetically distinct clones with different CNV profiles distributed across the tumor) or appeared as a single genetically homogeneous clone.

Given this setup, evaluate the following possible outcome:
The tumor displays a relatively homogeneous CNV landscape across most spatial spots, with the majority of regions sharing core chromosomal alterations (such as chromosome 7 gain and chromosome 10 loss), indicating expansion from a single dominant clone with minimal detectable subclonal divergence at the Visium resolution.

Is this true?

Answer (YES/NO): NO